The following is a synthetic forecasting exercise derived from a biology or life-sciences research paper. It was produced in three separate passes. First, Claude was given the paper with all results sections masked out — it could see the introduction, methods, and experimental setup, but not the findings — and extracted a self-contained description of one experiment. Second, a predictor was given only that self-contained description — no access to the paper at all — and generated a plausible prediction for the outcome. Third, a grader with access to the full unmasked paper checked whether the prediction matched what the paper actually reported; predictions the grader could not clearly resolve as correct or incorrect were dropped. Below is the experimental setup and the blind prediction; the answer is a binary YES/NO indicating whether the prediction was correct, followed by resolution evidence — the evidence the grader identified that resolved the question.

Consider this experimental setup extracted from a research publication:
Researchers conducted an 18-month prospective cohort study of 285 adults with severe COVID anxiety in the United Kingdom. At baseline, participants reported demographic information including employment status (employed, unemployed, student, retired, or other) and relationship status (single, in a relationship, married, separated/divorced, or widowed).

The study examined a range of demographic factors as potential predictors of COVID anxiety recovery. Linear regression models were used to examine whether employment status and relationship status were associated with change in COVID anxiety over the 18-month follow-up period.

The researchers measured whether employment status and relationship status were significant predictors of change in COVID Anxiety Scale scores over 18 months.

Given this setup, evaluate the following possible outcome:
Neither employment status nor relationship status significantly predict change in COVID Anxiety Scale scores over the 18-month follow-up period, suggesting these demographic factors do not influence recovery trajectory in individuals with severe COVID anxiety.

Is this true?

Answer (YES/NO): YES